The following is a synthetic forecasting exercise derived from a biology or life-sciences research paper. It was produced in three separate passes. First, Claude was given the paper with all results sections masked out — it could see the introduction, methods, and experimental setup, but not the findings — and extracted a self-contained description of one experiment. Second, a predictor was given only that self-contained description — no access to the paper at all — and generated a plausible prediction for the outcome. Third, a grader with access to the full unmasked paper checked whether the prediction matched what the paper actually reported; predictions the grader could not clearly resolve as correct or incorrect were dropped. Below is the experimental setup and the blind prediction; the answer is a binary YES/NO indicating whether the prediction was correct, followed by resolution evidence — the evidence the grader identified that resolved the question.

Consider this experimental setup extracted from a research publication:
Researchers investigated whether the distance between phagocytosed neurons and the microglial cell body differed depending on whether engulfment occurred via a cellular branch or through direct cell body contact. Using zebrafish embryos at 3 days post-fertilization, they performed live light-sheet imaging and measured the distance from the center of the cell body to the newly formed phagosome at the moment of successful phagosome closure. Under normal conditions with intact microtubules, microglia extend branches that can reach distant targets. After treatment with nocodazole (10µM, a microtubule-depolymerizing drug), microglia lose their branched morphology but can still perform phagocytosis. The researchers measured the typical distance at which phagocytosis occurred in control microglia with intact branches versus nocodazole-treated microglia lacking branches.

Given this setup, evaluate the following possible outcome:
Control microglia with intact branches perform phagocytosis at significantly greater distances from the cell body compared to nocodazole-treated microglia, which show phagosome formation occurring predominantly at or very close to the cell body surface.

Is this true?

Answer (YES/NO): YES